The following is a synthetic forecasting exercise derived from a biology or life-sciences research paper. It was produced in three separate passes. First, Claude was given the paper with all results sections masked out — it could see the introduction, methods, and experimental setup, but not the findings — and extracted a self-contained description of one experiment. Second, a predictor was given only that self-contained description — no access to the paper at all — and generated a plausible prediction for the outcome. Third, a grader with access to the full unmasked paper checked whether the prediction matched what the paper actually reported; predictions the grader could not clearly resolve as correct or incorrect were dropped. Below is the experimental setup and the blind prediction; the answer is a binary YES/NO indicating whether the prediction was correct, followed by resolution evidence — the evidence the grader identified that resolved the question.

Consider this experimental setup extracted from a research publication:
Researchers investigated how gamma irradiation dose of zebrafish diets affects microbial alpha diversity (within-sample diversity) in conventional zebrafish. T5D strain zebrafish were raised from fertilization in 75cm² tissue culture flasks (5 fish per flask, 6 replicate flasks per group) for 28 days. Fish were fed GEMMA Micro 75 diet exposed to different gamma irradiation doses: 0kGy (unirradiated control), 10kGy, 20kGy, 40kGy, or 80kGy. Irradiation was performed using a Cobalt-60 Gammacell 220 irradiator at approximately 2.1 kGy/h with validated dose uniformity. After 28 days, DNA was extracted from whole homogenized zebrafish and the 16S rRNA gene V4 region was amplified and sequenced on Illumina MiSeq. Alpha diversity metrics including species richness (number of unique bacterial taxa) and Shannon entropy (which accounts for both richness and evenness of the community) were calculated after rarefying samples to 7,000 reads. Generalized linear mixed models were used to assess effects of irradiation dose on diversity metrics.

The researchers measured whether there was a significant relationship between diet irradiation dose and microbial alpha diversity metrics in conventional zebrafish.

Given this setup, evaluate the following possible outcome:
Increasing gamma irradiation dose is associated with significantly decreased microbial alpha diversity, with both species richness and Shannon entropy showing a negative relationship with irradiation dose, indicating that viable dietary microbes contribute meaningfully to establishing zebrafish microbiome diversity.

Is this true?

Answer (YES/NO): NO